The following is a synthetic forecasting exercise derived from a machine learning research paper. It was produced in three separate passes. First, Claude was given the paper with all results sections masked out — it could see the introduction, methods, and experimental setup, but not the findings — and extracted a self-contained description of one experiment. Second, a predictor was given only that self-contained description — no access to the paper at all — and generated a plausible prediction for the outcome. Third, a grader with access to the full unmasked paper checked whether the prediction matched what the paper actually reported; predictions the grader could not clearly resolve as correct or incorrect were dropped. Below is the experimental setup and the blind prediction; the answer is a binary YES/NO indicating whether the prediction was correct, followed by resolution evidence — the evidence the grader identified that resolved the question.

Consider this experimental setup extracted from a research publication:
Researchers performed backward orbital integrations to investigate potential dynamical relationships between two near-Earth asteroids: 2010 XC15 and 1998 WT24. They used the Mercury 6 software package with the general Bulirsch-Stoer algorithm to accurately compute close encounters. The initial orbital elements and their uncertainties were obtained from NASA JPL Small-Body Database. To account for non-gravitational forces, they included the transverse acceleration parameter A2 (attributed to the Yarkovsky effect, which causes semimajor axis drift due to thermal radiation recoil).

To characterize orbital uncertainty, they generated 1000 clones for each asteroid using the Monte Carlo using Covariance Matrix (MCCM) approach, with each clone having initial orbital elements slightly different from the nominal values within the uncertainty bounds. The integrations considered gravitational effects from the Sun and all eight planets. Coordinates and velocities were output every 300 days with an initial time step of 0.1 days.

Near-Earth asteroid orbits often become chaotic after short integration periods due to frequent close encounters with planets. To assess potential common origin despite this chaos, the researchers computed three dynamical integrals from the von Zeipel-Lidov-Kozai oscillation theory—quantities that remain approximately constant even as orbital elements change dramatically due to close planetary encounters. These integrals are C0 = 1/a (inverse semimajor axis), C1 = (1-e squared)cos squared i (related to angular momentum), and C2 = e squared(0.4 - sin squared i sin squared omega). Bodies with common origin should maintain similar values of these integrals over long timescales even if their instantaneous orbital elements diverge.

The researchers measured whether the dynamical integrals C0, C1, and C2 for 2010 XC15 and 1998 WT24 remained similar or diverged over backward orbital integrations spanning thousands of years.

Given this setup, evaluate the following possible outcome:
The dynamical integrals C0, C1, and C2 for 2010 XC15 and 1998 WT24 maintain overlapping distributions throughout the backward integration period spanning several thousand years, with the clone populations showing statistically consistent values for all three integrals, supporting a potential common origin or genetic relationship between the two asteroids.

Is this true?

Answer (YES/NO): NO